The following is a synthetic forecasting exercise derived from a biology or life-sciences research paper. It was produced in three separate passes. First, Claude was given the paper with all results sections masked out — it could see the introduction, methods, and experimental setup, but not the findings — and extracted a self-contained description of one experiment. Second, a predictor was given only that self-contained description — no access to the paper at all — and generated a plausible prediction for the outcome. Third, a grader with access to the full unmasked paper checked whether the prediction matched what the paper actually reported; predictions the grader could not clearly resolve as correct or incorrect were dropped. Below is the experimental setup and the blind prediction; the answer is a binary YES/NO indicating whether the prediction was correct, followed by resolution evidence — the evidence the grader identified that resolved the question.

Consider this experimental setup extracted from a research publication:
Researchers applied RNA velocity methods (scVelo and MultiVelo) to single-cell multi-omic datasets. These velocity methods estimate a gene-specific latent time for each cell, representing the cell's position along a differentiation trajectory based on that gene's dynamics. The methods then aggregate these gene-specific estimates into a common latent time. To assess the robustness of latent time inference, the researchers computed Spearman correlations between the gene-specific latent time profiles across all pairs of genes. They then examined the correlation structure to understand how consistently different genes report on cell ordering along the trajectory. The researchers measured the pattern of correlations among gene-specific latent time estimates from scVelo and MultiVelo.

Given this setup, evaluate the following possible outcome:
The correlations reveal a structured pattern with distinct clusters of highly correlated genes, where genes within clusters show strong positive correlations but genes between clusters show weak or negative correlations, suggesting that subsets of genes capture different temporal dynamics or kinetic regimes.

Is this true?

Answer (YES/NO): YES